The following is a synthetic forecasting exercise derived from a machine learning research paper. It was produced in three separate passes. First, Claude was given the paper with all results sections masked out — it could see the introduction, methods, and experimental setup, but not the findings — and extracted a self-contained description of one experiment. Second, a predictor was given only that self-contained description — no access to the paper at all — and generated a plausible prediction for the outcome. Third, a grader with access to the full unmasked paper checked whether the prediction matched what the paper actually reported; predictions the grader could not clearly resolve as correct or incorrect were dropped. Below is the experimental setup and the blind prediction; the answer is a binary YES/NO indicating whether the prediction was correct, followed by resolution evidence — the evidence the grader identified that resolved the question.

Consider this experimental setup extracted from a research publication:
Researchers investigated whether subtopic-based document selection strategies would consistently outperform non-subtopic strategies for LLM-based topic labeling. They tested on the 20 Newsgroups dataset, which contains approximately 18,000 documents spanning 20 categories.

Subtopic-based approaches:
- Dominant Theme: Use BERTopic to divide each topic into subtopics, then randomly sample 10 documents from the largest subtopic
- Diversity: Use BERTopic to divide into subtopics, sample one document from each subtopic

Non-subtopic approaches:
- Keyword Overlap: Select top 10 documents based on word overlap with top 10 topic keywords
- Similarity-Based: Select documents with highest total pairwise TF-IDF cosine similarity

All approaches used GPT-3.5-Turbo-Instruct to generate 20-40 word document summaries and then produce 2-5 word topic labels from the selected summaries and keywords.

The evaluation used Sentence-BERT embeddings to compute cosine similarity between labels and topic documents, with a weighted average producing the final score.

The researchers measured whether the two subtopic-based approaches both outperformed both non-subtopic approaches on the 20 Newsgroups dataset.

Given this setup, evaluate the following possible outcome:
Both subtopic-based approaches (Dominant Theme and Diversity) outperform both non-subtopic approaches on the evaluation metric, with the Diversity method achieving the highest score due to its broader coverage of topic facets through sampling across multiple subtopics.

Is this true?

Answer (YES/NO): NO